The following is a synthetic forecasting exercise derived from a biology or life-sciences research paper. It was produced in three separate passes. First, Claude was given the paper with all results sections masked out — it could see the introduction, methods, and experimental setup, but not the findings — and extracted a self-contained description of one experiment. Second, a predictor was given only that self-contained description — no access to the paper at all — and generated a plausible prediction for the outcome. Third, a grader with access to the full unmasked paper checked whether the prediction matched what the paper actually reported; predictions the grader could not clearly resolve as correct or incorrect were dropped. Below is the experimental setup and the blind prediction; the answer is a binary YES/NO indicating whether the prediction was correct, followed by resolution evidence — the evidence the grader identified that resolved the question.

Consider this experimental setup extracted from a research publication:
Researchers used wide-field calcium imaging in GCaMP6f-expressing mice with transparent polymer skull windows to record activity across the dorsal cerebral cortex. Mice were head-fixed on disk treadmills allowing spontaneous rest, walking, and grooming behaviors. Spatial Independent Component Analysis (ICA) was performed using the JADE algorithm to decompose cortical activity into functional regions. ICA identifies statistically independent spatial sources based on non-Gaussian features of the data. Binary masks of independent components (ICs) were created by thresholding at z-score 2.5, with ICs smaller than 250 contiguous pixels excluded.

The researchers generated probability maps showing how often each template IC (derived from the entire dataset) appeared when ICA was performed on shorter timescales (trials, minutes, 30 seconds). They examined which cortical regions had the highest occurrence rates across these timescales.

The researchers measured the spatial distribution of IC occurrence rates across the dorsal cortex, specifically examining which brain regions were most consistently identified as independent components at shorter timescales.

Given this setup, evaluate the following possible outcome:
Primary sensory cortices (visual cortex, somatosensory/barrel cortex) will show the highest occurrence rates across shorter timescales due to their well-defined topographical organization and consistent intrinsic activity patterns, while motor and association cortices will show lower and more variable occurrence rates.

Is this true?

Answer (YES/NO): NO